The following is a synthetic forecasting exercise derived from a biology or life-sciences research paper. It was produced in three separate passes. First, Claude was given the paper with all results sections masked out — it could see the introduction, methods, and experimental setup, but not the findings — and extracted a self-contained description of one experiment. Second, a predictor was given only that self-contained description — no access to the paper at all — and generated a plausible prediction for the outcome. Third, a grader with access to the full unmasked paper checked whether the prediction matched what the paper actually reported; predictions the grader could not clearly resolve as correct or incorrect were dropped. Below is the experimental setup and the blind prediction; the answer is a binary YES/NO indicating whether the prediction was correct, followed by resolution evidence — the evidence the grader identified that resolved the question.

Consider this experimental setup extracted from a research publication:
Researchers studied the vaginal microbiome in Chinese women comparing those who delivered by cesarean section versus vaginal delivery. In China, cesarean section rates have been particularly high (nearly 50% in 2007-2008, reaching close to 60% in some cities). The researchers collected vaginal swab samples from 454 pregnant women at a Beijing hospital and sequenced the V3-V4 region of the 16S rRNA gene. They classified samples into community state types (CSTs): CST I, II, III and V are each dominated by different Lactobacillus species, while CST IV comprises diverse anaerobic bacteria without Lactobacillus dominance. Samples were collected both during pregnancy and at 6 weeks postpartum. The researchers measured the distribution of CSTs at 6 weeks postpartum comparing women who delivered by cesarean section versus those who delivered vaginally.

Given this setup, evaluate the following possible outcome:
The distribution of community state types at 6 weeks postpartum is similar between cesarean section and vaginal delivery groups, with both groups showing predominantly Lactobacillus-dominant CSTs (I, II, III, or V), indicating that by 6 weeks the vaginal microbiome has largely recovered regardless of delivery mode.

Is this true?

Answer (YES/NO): NO